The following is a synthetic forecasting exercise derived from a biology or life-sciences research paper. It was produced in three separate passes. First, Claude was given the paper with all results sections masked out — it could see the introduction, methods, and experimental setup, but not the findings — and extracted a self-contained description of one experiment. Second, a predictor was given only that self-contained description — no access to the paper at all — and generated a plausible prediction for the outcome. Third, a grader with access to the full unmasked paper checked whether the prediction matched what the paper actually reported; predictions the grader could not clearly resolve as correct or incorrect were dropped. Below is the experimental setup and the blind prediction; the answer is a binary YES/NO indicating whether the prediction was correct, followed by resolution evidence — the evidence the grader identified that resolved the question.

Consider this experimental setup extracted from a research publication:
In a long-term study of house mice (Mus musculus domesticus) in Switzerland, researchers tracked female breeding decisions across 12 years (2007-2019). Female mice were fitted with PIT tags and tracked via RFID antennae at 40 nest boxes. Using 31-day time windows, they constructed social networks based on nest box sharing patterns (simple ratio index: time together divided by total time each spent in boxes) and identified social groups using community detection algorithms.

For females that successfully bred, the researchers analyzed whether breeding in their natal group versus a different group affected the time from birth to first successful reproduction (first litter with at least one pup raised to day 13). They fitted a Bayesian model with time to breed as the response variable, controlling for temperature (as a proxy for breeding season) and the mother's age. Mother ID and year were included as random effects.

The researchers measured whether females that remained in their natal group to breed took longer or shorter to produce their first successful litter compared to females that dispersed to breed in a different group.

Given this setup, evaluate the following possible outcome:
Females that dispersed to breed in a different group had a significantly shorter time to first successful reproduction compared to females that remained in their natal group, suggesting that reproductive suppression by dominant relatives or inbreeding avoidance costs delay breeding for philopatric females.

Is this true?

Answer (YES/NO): NO